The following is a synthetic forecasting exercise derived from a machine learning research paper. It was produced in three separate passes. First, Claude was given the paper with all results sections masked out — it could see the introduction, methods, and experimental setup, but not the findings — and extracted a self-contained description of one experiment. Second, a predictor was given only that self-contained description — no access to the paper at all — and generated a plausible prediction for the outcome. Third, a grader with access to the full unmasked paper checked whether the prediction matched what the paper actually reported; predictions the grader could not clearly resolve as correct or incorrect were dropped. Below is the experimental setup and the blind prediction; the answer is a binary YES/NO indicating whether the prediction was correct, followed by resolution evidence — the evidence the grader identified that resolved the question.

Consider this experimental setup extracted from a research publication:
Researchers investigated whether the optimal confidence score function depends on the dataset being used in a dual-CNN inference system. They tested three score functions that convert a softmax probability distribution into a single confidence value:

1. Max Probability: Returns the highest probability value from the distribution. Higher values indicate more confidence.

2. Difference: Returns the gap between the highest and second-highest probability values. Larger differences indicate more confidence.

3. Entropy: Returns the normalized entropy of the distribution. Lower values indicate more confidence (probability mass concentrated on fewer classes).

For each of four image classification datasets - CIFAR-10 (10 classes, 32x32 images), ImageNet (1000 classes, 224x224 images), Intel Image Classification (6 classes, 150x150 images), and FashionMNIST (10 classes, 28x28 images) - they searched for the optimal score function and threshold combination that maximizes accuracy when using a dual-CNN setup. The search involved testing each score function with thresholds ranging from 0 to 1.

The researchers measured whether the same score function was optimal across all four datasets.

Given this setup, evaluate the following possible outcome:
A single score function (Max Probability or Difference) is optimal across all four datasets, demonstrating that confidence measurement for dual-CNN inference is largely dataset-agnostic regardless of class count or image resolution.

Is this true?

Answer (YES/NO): NO